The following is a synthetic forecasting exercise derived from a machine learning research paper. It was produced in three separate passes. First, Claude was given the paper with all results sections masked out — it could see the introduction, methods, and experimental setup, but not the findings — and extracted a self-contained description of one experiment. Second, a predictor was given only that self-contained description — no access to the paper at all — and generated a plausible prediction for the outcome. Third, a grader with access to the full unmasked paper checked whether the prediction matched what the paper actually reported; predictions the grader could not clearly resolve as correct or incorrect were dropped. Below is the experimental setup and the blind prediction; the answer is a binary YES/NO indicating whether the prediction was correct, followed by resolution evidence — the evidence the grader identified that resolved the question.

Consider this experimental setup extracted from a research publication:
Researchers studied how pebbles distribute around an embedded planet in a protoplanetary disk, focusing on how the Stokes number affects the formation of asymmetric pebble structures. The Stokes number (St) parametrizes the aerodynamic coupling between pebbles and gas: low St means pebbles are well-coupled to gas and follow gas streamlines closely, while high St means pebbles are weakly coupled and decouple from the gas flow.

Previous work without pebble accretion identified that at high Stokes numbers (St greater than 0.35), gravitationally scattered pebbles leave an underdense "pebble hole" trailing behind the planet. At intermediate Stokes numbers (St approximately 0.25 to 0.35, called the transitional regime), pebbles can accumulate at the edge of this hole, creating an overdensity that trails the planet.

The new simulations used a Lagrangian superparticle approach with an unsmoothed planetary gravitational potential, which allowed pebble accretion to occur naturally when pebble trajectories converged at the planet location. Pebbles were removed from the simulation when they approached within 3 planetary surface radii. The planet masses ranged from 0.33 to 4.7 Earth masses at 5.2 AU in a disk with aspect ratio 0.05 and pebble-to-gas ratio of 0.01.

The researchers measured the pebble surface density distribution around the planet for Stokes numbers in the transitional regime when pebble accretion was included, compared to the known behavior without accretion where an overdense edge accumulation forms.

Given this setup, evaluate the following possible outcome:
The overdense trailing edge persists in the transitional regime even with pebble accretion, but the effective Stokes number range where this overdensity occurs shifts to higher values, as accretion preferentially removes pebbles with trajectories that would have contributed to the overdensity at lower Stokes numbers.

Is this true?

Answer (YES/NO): NO